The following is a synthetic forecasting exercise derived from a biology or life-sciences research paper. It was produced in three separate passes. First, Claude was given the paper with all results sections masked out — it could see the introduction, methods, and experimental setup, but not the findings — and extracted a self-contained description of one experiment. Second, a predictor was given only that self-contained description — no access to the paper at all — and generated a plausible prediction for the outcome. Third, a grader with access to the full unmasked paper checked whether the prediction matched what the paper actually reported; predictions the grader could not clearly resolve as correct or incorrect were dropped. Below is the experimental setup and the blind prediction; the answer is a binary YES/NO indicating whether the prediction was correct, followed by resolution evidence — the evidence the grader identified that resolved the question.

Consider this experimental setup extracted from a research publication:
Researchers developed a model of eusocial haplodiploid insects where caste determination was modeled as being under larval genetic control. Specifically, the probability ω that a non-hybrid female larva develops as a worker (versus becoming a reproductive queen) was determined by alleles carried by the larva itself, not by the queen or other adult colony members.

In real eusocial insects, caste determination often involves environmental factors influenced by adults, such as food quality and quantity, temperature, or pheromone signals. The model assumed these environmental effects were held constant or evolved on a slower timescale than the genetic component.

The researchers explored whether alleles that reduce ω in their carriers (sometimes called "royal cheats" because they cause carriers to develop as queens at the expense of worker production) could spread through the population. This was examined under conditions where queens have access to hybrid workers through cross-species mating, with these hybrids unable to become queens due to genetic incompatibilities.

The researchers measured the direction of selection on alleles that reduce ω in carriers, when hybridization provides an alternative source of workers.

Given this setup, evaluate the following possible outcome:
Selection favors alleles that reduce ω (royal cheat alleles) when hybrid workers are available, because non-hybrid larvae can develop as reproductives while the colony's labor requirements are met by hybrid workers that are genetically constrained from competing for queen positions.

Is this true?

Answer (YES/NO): YES